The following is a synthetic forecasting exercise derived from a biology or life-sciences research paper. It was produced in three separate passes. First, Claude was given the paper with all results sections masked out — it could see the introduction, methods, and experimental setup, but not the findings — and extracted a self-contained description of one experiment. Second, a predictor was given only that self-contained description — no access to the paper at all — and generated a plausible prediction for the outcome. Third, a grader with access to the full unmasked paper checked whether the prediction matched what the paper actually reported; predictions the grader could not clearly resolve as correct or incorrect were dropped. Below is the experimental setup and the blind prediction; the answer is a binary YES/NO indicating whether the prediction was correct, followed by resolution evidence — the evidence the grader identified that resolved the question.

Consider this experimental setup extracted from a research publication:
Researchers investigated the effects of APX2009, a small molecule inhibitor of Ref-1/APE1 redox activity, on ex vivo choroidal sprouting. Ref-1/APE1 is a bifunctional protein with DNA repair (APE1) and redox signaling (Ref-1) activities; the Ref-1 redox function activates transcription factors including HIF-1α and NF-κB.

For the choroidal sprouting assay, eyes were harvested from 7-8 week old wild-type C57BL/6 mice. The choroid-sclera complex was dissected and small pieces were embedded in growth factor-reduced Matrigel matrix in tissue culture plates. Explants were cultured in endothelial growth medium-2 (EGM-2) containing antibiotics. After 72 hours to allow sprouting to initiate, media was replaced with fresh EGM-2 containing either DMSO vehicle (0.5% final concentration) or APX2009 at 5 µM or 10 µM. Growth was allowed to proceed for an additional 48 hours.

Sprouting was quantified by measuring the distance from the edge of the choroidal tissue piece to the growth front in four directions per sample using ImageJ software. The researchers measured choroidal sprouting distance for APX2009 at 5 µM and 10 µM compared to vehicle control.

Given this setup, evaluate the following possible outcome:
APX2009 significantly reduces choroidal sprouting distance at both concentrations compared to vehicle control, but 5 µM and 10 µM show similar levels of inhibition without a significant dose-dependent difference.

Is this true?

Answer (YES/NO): NO